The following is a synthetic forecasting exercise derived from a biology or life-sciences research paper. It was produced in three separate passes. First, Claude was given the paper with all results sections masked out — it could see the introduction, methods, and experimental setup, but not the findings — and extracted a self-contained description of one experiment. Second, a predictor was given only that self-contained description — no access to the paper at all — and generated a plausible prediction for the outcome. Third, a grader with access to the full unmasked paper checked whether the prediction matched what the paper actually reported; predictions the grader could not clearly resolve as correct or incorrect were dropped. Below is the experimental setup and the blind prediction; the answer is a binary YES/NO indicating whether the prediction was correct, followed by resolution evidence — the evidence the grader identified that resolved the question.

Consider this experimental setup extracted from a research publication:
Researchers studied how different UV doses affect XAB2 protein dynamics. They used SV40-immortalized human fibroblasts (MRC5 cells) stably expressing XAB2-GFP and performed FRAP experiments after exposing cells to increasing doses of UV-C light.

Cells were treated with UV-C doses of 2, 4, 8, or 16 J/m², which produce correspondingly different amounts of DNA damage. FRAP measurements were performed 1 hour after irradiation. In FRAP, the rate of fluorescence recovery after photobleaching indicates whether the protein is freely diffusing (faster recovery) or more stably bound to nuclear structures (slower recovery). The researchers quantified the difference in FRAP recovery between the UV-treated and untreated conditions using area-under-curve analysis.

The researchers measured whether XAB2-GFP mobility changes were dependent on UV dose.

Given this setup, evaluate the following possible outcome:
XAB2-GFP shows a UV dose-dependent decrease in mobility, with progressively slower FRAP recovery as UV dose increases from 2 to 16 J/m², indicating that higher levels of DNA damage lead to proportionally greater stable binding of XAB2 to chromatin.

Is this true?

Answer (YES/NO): NO